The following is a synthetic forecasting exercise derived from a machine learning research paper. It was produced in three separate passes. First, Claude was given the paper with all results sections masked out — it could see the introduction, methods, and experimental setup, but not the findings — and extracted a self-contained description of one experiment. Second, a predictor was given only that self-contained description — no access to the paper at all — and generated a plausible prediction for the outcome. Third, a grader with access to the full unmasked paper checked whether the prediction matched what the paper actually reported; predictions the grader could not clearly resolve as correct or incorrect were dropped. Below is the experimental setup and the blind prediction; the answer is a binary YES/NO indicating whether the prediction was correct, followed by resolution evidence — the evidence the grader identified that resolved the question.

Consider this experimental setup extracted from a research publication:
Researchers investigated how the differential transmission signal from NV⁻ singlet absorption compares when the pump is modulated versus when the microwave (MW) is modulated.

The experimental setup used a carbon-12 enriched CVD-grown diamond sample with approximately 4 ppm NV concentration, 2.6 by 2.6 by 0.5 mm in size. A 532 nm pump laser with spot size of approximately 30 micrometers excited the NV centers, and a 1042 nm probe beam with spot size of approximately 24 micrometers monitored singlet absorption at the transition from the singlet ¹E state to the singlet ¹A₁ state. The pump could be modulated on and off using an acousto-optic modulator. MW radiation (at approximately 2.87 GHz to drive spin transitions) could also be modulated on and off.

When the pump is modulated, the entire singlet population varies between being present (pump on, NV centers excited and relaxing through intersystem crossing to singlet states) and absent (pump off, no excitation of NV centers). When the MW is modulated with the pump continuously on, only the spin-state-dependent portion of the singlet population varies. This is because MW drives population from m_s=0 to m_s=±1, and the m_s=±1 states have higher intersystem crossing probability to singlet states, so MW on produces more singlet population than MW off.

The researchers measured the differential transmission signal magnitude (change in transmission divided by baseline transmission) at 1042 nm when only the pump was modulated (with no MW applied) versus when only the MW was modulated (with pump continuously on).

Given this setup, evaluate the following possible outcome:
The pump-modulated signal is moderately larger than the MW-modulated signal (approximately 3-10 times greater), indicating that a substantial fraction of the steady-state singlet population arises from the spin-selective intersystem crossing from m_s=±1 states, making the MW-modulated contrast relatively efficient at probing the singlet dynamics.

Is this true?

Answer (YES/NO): YES